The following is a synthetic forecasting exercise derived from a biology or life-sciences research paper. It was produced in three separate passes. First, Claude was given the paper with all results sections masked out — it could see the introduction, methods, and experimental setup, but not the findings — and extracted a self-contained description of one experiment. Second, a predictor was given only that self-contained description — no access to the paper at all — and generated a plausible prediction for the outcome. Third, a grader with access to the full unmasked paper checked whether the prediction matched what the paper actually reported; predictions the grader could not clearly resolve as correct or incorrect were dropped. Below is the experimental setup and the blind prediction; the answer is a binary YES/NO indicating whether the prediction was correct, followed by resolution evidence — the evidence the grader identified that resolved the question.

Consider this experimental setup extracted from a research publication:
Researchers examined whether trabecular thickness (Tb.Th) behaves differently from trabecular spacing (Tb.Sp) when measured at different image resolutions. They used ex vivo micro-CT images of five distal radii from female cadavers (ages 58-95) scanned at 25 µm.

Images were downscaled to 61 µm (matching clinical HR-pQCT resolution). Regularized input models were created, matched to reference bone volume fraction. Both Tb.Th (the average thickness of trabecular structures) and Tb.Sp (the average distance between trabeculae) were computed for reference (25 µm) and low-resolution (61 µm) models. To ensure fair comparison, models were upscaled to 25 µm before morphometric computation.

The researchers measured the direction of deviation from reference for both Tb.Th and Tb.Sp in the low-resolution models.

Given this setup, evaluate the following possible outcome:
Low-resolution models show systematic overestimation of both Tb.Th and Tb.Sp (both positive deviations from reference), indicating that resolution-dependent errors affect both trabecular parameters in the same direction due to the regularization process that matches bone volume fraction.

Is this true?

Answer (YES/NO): NO